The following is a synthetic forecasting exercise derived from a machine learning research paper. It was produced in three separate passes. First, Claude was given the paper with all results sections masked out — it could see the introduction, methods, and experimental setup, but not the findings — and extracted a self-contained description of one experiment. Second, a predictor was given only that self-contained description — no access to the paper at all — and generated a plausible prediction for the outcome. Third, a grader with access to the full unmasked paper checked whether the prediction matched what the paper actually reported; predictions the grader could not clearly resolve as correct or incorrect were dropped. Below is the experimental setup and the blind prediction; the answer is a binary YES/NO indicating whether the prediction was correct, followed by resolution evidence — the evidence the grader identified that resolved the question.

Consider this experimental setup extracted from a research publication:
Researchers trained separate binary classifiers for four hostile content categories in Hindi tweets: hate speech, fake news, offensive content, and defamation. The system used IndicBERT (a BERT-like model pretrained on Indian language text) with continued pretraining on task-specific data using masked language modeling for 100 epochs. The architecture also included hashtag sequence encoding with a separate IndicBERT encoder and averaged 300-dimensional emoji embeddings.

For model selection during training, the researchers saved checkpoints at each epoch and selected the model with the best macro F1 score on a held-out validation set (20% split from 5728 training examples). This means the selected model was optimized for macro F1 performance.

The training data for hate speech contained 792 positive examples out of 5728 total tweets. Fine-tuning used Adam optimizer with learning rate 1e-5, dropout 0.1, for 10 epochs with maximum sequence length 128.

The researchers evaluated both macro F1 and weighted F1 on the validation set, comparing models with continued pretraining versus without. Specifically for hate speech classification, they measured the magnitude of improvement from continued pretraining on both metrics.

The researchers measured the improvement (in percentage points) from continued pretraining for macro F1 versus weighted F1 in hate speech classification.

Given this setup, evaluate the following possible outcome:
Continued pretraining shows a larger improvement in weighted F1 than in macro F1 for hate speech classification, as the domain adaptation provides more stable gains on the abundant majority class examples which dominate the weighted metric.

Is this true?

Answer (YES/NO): NO